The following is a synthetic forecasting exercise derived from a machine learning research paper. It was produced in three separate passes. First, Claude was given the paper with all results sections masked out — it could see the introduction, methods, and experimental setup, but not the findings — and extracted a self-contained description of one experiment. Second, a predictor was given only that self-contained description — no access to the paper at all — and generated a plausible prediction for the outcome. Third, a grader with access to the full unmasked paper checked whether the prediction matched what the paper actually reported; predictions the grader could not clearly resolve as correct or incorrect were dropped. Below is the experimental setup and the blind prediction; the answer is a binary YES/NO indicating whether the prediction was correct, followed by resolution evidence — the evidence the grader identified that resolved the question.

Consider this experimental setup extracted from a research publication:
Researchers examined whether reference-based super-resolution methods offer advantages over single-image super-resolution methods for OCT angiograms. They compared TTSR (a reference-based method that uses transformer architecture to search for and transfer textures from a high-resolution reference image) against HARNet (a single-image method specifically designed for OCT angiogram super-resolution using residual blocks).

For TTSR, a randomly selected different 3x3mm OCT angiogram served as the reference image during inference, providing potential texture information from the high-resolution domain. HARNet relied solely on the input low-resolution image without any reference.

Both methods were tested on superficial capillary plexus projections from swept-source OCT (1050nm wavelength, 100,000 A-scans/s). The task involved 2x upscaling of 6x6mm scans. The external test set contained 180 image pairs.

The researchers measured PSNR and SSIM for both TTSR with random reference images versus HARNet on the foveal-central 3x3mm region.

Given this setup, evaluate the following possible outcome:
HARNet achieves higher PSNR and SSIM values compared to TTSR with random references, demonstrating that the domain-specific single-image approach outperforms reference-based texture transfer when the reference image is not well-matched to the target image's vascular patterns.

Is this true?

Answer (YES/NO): NO